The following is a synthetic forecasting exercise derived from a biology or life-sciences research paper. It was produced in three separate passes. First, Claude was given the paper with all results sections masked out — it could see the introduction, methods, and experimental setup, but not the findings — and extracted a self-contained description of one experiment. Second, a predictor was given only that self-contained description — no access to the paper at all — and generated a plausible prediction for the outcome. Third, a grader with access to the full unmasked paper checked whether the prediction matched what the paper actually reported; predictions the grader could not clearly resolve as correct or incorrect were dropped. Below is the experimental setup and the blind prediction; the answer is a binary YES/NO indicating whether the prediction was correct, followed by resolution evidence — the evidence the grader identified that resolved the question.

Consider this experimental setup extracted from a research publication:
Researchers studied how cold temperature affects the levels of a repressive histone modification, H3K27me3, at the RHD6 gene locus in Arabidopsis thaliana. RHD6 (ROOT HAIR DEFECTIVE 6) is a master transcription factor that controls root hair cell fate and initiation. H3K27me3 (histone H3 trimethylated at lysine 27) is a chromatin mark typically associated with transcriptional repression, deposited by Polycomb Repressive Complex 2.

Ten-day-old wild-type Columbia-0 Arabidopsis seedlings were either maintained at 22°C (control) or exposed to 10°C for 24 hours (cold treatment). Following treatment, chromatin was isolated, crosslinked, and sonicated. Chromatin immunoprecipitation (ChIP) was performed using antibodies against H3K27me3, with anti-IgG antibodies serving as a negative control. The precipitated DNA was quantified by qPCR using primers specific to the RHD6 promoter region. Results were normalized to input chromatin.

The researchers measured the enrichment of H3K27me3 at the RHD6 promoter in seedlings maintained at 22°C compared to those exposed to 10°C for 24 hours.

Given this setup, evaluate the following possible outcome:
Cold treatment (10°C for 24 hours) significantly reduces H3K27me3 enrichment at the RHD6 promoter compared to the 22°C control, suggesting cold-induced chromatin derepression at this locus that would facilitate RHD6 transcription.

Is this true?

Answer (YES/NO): YES